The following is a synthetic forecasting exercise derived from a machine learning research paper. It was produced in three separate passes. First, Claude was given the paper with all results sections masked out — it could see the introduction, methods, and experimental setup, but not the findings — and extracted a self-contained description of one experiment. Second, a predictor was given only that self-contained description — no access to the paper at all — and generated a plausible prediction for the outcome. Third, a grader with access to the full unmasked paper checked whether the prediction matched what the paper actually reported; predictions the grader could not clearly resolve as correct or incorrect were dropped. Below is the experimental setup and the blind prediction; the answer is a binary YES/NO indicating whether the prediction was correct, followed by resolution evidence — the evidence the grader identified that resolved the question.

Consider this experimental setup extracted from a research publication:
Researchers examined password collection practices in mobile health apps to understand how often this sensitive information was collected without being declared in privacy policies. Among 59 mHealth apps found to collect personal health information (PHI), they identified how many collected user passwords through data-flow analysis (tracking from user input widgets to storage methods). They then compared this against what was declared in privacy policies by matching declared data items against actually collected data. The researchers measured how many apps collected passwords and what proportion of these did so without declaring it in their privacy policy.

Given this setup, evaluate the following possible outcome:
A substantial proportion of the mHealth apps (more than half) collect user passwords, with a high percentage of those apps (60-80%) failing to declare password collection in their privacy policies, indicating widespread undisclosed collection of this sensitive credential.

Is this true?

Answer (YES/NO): NO